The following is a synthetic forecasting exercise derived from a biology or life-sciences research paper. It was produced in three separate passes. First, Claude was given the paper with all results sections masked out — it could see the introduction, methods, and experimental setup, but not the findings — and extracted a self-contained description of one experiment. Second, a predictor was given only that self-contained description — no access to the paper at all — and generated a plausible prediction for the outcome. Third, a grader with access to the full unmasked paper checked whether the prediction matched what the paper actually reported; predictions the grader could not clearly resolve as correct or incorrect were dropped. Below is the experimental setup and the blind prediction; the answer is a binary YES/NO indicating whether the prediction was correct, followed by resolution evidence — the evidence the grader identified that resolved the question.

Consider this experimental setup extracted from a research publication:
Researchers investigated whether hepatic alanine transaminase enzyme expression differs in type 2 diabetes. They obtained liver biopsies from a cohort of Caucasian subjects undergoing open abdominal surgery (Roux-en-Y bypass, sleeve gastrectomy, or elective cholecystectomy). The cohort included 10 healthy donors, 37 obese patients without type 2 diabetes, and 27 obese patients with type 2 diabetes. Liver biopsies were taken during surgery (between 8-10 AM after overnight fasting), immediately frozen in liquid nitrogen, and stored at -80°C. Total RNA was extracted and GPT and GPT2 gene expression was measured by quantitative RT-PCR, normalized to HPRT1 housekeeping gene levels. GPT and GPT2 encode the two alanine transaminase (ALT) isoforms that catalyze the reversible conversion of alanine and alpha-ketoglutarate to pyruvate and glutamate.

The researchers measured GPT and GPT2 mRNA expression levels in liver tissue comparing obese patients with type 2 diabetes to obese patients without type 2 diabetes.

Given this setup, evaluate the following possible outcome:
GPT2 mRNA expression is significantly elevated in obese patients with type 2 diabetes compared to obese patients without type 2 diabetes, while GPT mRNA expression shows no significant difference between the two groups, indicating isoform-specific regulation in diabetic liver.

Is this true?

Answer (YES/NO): NO